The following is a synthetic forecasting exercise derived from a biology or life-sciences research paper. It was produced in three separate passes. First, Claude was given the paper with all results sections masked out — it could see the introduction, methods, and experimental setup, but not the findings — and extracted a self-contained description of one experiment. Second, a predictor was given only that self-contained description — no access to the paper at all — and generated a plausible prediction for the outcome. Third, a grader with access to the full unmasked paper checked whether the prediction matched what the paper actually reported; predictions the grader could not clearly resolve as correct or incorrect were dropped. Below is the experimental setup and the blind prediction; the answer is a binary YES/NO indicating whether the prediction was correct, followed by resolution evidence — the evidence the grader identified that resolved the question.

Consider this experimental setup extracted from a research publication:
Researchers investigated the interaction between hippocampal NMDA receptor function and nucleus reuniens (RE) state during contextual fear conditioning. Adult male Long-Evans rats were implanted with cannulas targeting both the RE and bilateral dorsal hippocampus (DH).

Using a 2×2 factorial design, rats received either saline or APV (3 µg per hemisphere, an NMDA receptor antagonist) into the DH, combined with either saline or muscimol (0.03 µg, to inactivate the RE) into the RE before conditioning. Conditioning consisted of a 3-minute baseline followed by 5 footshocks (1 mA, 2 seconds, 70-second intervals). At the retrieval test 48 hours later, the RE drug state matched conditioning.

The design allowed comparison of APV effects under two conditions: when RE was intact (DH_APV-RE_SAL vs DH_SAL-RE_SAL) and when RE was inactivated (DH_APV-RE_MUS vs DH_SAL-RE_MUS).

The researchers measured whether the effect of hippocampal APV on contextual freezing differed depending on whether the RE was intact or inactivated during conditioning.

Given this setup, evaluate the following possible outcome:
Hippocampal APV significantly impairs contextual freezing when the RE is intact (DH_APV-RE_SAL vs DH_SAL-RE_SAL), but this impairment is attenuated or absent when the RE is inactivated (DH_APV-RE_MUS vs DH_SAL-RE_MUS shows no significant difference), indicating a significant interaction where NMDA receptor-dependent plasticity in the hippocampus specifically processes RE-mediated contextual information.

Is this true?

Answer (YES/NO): YES